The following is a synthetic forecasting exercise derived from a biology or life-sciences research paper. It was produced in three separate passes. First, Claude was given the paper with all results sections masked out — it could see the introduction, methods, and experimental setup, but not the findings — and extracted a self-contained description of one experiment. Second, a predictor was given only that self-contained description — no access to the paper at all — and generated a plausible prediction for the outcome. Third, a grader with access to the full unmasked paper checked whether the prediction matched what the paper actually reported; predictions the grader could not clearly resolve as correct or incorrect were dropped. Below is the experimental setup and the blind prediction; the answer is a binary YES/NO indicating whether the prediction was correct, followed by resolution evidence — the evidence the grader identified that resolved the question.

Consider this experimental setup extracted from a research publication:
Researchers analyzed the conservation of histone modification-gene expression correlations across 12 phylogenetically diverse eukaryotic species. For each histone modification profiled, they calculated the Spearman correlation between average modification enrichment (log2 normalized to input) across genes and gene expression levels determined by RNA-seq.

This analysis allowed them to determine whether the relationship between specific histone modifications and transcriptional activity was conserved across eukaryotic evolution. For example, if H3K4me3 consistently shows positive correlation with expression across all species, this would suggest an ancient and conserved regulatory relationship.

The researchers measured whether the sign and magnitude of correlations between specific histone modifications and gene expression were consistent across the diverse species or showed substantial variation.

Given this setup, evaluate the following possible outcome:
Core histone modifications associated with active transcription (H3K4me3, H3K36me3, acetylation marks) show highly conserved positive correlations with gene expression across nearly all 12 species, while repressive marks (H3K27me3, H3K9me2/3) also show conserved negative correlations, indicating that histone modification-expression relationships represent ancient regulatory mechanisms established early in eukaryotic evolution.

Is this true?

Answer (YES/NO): NO